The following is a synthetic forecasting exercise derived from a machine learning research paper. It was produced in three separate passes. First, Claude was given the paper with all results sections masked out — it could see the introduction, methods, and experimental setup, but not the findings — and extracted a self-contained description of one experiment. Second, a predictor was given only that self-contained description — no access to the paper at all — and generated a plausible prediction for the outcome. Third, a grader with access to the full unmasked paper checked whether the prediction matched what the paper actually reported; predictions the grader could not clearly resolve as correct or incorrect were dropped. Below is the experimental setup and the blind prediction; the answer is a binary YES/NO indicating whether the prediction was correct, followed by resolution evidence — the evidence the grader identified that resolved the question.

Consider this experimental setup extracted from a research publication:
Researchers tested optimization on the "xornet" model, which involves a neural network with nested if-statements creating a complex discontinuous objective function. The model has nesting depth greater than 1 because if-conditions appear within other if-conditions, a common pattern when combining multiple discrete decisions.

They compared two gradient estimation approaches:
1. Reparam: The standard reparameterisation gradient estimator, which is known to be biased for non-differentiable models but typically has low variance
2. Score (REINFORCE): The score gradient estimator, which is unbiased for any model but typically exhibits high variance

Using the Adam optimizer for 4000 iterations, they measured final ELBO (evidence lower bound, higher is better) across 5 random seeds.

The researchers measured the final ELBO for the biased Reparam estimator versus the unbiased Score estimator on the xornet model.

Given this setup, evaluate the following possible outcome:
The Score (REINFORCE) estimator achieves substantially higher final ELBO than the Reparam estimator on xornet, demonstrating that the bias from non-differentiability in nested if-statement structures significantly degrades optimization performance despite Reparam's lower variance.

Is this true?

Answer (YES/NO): YES